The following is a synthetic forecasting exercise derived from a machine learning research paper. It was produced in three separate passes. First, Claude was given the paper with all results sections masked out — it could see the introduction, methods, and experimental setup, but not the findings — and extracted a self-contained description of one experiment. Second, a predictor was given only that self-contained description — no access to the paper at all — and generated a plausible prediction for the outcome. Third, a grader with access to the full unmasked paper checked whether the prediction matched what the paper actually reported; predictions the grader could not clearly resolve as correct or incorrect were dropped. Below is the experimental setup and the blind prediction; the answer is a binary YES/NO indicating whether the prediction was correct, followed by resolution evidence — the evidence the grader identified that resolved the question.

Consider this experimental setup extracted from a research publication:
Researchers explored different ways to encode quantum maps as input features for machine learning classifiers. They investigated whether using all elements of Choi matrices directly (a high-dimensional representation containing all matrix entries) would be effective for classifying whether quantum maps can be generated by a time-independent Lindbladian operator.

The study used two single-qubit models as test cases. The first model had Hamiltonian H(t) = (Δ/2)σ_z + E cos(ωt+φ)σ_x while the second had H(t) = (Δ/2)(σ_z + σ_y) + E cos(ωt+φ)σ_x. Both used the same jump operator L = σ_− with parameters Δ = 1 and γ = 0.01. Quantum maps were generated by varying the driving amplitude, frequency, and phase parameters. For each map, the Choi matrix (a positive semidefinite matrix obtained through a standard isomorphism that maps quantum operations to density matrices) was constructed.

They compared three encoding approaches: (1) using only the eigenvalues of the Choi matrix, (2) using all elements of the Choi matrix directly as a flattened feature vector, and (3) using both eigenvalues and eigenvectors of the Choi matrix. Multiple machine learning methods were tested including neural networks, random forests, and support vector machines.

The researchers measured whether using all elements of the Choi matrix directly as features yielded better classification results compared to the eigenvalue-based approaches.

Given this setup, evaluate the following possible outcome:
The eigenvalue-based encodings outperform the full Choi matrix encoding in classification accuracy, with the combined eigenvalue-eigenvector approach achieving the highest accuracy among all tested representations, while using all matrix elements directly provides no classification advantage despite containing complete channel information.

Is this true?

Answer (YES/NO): NO